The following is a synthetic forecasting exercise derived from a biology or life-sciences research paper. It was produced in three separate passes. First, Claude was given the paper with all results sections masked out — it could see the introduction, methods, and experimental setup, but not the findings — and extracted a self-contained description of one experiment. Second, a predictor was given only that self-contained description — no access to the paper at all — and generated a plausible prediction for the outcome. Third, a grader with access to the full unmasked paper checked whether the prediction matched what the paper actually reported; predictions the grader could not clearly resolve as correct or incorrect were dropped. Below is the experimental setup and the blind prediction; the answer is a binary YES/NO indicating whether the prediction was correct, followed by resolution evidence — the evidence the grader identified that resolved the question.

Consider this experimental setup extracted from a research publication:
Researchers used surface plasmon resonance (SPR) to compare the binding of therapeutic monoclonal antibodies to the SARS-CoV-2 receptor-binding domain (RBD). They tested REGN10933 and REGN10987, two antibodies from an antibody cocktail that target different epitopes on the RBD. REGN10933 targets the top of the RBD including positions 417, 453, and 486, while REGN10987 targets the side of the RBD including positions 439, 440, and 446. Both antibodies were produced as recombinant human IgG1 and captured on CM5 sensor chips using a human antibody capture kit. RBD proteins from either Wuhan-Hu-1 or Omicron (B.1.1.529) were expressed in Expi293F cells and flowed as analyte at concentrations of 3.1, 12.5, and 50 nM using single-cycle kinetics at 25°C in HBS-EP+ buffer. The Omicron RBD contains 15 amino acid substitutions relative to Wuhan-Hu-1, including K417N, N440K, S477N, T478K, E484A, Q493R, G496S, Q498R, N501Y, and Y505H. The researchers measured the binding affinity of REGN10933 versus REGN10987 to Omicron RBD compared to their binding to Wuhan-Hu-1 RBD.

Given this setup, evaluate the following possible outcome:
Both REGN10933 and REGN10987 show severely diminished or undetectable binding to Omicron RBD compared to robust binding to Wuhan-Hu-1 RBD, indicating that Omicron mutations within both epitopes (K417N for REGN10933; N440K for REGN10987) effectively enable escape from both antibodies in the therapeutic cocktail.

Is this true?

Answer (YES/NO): NO